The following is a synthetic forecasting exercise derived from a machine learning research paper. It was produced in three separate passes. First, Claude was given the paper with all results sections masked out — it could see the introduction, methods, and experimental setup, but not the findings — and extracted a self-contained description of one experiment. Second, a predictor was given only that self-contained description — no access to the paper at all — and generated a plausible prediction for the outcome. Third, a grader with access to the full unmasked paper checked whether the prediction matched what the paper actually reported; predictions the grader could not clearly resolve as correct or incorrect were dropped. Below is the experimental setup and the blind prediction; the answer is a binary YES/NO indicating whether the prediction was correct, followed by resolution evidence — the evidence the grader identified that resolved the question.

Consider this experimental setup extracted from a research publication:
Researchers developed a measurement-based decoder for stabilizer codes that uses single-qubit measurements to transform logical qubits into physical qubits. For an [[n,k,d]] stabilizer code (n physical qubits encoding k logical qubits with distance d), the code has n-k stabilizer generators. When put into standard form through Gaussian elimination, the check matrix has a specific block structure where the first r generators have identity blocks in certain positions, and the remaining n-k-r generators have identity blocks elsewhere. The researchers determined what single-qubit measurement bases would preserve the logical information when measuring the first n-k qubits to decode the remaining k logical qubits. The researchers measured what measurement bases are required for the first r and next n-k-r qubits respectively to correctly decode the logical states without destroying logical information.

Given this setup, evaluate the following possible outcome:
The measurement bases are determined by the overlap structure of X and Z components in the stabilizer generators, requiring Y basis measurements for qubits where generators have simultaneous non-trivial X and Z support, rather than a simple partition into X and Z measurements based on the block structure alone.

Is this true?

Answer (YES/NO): NO